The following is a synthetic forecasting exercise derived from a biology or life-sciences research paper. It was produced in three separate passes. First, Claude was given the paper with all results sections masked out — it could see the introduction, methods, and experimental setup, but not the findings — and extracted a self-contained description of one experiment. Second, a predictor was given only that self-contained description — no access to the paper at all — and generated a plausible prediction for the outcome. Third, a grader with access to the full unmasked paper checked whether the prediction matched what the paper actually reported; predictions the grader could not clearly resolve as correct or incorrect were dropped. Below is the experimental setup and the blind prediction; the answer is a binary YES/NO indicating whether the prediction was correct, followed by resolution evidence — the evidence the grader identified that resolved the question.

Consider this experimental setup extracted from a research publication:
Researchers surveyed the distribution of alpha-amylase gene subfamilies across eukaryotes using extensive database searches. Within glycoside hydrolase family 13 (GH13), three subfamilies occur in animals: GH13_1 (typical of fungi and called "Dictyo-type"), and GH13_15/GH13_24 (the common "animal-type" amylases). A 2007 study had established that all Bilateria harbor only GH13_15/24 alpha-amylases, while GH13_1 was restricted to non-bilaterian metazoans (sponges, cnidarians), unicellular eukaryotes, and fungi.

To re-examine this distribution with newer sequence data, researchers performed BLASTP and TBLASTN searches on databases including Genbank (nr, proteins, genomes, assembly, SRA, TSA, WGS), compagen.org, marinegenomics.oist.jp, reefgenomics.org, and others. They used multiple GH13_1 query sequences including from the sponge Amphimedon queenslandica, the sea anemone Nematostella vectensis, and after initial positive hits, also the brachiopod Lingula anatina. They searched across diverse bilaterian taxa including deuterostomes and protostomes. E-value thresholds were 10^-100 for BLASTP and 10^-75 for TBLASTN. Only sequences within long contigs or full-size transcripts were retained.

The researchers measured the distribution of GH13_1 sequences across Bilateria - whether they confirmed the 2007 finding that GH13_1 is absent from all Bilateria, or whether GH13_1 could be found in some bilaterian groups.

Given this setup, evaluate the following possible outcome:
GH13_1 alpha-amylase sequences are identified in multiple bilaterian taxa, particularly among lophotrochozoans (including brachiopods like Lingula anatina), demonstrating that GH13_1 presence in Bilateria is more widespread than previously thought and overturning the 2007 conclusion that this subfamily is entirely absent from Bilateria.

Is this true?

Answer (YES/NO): YES